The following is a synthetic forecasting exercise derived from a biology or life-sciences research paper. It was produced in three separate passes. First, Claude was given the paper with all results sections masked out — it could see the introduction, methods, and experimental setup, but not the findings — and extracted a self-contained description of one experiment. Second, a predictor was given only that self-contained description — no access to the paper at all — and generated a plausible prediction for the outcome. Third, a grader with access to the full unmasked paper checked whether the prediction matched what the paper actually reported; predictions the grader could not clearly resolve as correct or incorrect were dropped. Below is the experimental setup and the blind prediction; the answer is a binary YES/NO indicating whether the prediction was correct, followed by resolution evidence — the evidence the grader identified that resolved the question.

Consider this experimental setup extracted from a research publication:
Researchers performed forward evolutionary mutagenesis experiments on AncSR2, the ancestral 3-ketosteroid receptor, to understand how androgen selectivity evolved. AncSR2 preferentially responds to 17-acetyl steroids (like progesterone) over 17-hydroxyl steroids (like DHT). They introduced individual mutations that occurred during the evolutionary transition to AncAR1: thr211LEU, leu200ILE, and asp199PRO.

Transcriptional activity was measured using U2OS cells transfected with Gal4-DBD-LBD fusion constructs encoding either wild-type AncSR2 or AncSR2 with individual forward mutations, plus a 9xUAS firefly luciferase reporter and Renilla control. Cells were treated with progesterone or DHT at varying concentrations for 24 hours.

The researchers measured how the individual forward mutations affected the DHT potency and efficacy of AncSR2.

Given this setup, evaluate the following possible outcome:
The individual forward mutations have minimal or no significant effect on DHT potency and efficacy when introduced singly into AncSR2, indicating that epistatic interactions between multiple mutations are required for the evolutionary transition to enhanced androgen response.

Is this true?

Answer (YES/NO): NO